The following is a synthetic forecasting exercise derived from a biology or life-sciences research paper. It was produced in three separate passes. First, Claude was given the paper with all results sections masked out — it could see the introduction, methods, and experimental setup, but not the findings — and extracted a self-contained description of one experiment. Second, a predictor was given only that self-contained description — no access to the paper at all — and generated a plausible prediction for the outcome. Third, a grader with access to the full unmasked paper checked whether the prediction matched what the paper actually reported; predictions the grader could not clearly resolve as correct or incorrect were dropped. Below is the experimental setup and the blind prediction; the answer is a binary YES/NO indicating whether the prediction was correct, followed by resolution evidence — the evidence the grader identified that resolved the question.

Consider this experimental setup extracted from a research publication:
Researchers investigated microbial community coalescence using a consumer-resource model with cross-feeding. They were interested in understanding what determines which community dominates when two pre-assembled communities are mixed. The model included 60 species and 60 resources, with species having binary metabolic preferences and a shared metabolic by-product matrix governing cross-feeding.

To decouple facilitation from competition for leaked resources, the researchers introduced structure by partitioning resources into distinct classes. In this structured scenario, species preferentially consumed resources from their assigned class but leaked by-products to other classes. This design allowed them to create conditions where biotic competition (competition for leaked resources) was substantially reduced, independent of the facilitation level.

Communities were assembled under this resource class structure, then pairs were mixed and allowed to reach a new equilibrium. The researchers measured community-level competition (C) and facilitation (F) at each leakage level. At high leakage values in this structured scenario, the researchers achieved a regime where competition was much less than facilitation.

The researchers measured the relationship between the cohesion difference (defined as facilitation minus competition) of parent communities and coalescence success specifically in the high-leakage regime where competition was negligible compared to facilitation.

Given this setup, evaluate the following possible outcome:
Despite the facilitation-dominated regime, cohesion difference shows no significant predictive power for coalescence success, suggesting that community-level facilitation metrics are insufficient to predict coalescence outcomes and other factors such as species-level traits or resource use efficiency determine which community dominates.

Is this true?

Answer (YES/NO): NO